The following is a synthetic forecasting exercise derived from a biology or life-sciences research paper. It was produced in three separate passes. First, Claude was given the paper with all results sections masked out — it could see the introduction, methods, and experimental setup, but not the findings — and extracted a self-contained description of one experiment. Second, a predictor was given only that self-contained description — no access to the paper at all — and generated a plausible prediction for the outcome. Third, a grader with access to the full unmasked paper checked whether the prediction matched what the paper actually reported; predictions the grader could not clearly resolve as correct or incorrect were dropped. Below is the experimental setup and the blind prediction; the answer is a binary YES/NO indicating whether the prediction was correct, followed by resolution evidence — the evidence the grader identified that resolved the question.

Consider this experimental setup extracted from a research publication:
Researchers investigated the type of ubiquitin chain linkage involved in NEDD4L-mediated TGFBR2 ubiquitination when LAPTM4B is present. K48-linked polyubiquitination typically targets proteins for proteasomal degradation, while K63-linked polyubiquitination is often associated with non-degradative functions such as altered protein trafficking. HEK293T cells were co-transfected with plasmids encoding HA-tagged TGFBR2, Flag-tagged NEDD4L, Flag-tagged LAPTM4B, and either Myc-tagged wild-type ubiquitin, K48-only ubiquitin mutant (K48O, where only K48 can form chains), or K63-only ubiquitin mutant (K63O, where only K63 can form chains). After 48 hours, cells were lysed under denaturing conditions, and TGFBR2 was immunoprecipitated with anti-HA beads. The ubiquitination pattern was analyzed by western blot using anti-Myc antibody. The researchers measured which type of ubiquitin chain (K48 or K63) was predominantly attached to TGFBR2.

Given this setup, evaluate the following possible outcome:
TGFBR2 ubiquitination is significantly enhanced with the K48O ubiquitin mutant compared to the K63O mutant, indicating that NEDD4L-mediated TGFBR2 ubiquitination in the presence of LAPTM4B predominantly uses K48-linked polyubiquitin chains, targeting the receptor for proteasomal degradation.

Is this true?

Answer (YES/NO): YES